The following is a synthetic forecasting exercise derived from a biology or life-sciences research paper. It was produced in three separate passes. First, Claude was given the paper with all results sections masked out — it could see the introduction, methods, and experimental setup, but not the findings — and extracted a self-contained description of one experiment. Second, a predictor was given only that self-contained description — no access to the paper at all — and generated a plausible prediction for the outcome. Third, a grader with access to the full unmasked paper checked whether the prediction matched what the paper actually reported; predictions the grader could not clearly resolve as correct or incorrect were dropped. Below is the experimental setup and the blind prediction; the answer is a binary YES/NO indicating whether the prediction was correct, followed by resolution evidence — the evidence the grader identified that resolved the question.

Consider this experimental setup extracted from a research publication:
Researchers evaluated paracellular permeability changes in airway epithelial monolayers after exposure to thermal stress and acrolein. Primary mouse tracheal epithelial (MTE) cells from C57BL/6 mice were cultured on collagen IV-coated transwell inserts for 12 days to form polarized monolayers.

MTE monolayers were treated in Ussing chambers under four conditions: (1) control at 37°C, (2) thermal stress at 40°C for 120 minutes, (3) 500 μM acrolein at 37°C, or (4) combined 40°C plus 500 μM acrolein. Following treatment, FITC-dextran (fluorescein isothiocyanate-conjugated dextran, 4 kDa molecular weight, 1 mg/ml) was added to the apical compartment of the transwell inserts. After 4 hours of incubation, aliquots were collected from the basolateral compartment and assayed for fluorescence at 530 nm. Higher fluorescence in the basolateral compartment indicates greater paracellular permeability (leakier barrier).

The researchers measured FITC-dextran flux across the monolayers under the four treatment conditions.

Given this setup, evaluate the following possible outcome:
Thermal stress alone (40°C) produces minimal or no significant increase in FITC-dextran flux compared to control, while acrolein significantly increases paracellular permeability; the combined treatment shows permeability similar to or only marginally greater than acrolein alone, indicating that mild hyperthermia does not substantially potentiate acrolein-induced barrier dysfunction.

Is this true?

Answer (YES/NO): NO